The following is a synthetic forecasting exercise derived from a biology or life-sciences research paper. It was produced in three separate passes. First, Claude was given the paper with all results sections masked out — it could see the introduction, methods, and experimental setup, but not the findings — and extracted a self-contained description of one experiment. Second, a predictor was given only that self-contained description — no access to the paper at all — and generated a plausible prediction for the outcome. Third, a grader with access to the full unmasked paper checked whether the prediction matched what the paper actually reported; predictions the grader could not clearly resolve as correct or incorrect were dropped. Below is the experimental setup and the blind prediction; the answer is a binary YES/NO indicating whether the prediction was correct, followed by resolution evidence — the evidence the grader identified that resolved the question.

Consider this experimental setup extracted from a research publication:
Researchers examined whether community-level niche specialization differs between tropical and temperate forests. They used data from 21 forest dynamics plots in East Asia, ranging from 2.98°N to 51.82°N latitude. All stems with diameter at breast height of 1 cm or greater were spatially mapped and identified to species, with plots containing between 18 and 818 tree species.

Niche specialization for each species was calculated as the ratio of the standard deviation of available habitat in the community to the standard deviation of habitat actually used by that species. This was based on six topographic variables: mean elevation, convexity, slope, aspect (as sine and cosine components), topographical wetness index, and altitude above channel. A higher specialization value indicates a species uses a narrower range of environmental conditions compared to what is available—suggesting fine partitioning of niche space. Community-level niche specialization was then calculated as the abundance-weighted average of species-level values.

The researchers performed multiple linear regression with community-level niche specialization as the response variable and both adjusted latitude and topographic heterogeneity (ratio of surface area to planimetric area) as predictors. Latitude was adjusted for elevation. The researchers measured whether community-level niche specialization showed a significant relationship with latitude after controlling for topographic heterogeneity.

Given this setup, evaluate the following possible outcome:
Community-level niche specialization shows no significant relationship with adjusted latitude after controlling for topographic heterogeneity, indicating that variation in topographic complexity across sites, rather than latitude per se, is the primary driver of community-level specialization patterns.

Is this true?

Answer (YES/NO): NO